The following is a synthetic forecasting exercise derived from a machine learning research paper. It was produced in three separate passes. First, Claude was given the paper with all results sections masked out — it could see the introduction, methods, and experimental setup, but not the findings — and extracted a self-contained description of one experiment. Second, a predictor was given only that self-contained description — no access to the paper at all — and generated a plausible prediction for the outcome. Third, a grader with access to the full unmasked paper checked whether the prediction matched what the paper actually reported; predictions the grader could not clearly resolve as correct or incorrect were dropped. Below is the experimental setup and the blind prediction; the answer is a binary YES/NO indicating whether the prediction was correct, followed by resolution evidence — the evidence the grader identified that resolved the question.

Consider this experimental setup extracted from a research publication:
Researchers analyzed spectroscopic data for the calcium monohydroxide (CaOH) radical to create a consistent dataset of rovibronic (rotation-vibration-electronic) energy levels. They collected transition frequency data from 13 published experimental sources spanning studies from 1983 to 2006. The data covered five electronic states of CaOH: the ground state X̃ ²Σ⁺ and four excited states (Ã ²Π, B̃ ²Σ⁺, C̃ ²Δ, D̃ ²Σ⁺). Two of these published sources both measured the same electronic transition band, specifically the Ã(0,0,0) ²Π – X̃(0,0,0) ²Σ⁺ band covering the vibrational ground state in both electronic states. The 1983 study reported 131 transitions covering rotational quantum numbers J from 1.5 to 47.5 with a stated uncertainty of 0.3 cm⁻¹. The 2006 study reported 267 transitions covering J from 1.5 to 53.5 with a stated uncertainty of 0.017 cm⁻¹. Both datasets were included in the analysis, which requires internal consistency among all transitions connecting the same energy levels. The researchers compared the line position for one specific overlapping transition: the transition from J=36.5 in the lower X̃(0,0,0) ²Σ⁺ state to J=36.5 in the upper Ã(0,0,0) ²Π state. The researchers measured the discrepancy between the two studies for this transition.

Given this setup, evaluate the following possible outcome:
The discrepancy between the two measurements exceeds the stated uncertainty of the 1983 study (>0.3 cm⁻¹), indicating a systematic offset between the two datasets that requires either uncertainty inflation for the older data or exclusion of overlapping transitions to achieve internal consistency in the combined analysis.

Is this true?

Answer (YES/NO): NO